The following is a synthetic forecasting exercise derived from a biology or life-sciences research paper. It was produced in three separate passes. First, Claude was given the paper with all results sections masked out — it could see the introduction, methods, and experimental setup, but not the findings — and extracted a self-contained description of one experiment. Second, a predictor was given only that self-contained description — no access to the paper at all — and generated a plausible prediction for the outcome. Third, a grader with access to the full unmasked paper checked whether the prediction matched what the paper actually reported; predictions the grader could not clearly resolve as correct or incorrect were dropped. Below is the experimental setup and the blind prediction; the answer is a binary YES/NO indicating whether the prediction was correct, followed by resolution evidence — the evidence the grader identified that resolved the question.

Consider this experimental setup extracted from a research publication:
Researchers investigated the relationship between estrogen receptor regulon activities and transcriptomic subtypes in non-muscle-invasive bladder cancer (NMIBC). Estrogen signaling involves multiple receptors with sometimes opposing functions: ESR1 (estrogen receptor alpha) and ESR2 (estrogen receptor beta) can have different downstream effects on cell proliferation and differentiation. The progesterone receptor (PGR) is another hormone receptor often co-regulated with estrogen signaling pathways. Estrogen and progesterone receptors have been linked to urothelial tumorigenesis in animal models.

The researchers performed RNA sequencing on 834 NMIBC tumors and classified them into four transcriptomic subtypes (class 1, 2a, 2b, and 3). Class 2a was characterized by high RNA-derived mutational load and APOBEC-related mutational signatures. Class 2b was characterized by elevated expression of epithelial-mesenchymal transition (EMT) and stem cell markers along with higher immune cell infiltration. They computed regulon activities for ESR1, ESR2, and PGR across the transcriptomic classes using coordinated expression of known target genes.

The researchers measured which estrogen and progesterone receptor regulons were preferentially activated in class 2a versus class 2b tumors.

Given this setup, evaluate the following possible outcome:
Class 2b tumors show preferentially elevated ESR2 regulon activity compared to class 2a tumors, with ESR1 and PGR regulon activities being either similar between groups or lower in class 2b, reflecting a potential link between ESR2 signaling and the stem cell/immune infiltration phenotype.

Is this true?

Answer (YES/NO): NO